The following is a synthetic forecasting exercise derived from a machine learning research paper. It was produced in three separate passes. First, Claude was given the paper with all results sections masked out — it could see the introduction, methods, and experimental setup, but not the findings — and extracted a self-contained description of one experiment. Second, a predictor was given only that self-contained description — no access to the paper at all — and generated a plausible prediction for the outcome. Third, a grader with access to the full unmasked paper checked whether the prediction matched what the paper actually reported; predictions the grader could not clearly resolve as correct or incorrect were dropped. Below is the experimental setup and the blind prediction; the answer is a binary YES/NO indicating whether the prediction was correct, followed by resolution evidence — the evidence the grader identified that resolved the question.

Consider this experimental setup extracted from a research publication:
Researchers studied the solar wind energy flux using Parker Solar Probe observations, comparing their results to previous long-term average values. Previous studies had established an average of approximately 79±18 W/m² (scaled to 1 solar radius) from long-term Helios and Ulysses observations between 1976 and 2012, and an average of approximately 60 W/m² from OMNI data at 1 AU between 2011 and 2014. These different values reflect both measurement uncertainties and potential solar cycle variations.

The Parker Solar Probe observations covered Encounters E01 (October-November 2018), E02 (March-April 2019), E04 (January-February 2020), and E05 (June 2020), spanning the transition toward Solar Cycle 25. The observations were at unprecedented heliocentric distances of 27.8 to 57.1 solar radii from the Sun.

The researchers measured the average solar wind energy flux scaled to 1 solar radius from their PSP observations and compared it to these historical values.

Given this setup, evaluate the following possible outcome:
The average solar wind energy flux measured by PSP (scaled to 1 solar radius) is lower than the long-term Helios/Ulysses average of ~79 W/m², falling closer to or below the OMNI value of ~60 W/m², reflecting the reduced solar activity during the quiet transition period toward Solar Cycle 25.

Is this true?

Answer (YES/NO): NO